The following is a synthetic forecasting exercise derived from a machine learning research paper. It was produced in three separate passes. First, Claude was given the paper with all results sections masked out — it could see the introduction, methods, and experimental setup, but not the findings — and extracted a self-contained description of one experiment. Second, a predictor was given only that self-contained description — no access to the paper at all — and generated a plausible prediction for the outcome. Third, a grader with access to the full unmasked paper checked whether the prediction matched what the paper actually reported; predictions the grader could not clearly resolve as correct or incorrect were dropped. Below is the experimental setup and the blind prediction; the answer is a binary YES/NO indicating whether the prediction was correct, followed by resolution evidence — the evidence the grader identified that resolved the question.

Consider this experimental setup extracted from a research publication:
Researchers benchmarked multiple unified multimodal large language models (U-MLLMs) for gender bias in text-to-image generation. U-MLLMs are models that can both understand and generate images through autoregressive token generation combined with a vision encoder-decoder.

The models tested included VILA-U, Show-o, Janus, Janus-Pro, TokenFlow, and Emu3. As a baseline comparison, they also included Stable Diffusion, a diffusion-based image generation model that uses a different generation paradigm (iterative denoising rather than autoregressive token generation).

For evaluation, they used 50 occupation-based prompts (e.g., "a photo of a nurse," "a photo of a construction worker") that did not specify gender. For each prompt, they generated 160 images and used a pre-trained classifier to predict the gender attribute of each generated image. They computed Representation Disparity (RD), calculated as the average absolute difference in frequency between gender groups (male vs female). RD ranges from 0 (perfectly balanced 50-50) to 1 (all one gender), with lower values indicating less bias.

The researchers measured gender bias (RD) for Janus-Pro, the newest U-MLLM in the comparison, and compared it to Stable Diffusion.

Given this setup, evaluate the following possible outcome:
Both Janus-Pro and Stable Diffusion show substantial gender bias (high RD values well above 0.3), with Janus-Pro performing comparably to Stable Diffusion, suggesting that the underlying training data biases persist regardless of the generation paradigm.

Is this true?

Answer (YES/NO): NO